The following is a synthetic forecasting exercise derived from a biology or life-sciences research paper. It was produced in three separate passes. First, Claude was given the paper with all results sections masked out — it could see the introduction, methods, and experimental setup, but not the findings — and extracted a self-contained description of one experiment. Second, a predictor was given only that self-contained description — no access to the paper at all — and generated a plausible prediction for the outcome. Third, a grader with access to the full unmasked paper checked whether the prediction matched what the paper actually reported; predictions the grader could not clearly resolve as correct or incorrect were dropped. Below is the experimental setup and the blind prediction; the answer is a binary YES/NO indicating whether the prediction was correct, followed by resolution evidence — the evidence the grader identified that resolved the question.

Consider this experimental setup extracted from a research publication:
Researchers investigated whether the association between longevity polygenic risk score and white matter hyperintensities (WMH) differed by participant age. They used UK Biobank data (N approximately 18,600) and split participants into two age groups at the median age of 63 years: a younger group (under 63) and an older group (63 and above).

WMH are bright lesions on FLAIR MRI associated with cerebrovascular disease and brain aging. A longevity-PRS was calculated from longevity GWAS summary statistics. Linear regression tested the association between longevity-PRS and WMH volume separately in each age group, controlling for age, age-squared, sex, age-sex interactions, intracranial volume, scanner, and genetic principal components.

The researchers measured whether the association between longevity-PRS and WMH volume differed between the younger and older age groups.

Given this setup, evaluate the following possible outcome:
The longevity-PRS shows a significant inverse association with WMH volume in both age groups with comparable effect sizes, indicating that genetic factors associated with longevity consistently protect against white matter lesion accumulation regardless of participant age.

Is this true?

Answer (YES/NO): NO